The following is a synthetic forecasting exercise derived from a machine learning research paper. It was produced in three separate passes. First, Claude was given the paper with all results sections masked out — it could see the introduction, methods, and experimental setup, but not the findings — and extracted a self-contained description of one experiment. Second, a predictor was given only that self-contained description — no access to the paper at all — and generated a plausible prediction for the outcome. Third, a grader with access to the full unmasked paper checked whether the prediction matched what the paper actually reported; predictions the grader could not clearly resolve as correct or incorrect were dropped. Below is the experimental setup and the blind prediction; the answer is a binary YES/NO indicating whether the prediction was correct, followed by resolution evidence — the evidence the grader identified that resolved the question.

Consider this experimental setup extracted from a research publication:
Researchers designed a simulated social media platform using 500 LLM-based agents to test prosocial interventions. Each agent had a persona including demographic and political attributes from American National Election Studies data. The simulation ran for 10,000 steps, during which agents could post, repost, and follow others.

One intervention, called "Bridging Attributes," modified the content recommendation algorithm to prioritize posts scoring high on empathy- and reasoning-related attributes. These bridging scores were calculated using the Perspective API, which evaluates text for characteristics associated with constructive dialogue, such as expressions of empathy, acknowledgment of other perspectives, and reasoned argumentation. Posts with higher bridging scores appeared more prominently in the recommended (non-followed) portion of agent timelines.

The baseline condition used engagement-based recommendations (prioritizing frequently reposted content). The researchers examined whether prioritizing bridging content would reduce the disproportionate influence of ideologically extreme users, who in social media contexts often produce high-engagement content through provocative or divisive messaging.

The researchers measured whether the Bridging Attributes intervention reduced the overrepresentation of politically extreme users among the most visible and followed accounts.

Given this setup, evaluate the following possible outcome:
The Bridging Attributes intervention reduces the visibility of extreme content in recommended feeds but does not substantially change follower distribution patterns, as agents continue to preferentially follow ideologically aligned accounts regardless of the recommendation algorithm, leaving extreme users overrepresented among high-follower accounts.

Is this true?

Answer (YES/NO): NO